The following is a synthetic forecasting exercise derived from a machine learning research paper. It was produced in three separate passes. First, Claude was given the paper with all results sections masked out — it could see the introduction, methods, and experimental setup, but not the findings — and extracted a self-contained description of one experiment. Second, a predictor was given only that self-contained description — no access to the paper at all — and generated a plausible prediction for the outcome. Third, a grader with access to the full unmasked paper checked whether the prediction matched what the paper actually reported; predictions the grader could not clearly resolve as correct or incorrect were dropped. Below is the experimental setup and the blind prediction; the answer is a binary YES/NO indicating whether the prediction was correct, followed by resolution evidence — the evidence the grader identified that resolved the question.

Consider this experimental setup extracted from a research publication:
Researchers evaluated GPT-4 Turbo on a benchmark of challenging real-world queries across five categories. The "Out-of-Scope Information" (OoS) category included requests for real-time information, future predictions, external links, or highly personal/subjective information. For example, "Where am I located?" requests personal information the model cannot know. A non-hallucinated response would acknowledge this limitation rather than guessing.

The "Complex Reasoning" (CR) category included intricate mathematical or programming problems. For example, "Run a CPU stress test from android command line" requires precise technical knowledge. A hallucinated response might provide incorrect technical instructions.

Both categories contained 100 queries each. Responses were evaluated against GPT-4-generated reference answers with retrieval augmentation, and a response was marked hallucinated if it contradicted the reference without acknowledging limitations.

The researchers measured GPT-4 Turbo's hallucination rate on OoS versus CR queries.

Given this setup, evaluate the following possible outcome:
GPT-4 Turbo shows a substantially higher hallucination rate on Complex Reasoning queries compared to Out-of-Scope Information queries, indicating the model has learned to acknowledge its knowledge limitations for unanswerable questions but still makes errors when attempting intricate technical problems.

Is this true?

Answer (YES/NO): YES